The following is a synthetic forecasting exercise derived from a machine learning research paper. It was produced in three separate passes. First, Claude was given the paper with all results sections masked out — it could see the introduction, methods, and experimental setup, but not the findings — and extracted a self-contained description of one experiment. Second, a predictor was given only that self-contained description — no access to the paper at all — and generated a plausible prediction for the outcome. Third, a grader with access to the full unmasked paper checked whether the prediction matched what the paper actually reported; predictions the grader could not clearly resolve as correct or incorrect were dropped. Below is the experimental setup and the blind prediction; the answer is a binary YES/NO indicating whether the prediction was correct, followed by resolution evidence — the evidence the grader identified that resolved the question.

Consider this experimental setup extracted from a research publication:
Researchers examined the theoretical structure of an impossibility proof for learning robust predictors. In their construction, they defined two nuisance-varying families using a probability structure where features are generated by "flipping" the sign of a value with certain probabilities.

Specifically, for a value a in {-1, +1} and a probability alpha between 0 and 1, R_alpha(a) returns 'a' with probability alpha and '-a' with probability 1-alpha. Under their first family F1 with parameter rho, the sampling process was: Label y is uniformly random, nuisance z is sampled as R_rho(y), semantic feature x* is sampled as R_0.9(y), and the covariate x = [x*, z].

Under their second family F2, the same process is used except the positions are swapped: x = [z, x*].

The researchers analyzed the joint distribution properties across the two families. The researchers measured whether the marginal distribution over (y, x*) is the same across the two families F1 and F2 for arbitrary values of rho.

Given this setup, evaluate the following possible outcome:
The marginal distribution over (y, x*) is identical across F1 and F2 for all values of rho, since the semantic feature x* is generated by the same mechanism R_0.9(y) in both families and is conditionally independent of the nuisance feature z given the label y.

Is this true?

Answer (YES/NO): YES